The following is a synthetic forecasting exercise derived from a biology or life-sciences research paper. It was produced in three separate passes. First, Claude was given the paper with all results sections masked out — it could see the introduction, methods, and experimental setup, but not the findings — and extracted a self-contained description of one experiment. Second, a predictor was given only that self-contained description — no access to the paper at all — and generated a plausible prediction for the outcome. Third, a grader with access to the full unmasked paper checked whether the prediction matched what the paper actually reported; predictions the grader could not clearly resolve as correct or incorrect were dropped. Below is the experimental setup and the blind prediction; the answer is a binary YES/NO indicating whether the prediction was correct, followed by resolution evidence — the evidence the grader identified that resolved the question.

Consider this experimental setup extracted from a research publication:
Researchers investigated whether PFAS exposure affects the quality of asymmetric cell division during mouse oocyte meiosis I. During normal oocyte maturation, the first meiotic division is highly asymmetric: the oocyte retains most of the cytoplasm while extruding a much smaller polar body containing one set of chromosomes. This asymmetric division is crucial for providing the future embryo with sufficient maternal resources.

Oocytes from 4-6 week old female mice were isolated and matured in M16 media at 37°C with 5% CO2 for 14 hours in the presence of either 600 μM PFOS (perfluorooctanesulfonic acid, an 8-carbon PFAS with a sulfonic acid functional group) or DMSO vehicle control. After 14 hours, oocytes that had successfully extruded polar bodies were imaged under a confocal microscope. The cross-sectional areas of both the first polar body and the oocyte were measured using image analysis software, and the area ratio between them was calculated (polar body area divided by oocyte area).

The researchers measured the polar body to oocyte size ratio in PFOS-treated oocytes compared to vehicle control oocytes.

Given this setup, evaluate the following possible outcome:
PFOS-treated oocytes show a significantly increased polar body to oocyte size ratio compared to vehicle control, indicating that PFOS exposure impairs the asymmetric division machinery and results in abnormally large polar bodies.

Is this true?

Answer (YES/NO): YES